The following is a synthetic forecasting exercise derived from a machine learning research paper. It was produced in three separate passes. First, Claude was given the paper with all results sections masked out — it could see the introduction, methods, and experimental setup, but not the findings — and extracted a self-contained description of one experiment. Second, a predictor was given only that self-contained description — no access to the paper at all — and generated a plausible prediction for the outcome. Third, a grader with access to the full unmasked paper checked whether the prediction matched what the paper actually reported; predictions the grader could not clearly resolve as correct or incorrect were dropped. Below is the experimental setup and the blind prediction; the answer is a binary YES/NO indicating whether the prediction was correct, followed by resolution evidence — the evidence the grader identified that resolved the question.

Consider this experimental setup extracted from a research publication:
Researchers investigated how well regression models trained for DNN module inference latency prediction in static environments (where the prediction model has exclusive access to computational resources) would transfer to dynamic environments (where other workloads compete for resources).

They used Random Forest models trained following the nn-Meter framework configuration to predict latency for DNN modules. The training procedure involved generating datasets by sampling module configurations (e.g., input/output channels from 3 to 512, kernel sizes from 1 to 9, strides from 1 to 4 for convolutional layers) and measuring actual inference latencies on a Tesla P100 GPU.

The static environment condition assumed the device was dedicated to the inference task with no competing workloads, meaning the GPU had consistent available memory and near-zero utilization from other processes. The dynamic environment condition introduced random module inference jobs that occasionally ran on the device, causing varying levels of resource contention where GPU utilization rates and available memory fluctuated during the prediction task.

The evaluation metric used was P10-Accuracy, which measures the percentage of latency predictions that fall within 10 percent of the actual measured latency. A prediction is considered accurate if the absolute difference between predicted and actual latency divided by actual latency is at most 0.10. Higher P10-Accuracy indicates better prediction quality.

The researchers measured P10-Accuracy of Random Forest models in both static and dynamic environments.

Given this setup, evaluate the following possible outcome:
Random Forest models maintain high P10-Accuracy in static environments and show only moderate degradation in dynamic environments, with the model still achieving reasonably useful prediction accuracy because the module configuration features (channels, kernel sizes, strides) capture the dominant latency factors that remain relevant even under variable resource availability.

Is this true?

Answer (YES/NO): NO